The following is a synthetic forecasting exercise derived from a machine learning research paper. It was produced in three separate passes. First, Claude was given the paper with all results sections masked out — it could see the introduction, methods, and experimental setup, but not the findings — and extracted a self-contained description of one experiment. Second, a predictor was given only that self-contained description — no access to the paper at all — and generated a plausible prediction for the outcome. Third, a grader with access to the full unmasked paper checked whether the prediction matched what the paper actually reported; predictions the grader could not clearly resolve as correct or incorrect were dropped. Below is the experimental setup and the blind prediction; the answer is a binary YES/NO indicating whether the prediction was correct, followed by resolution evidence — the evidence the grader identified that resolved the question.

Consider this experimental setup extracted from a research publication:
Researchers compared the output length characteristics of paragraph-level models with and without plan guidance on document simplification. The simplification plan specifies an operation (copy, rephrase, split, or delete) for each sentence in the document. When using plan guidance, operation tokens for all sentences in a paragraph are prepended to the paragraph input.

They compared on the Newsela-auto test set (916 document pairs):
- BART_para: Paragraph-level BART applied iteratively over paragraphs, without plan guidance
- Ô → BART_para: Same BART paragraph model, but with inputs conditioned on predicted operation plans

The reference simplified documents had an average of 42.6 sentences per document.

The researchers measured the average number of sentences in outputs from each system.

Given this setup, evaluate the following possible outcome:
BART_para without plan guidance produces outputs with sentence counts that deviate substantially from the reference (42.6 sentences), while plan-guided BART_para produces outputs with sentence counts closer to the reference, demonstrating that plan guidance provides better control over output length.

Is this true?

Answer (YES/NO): YES